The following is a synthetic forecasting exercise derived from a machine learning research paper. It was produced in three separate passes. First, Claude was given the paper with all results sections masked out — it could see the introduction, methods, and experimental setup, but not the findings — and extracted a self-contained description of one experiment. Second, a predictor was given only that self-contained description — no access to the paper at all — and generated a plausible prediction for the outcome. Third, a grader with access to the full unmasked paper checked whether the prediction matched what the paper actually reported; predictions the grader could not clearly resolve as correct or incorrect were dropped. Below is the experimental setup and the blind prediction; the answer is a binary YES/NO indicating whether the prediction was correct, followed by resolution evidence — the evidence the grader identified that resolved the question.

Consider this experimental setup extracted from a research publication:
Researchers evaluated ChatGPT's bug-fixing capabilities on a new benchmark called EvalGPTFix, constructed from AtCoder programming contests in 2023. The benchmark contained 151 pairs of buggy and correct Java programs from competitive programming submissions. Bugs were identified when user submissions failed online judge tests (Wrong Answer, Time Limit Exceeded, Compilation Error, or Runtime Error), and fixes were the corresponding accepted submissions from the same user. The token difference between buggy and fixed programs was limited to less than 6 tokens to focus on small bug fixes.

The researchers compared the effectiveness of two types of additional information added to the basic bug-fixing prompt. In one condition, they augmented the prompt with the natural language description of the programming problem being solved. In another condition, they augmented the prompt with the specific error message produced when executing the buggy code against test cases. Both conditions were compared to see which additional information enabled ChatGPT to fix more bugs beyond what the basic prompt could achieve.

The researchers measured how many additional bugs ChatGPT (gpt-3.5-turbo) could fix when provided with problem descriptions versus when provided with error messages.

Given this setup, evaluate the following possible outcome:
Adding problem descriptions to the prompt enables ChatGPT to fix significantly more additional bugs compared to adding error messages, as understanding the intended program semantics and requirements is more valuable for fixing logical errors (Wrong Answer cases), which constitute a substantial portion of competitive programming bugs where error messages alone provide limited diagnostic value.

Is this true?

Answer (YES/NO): NO